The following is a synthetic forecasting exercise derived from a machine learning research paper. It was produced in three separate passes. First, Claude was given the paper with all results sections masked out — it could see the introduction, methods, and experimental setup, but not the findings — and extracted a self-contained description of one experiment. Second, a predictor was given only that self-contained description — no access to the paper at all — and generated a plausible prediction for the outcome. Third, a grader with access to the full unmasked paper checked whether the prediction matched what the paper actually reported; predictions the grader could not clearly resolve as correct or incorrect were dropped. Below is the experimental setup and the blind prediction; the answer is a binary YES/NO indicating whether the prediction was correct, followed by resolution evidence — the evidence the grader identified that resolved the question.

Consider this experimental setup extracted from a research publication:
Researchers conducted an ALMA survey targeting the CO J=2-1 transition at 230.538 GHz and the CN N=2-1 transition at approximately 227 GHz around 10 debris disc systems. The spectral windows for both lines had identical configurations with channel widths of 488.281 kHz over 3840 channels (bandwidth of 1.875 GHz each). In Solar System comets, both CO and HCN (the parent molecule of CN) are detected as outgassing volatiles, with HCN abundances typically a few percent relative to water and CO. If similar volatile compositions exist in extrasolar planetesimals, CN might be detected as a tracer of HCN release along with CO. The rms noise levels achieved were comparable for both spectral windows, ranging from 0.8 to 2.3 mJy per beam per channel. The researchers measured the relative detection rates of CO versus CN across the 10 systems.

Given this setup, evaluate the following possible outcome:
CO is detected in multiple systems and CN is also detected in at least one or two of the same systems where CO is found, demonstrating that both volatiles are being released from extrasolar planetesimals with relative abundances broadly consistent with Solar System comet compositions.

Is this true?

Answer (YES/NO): NO